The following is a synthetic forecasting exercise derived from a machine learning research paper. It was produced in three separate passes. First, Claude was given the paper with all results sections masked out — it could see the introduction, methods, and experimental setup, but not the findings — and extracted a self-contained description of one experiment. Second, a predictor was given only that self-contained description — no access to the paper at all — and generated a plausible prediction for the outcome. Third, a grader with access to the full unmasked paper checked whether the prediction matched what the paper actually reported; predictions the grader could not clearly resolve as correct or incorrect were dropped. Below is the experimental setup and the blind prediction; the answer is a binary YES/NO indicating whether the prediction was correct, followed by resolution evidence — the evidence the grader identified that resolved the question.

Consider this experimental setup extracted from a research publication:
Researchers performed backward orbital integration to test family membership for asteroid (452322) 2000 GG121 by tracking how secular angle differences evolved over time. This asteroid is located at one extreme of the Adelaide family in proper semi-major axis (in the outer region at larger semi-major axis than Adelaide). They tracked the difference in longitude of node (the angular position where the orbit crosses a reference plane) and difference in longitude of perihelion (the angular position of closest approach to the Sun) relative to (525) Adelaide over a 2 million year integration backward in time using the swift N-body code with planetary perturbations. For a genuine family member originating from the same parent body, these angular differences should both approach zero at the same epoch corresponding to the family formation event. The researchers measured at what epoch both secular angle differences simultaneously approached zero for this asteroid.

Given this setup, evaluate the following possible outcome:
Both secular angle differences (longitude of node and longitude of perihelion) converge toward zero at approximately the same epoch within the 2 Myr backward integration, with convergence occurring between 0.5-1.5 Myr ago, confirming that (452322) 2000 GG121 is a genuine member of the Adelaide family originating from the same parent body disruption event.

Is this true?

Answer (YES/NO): YES